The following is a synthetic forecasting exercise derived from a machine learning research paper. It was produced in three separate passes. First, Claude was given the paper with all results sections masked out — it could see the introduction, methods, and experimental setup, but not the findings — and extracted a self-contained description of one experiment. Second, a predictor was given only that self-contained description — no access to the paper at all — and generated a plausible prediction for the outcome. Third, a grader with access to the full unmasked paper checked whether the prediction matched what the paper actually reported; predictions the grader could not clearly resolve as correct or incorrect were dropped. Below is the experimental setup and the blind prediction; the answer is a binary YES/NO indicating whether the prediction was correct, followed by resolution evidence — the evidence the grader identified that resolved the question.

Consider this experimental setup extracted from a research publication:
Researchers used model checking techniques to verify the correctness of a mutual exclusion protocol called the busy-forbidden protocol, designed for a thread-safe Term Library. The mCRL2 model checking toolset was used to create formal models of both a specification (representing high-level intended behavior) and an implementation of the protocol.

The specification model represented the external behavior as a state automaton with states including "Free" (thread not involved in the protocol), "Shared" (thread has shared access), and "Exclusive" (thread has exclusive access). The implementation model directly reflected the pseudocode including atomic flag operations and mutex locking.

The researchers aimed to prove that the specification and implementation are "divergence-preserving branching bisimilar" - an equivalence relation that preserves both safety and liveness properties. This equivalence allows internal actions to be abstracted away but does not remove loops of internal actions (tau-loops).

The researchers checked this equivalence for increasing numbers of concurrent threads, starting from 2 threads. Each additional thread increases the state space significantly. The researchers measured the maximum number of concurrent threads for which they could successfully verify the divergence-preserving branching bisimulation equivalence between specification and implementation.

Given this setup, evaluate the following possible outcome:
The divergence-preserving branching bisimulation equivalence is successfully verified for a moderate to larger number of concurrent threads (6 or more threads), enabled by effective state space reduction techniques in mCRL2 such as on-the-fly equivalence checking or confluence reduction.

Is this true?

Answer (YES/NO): NO